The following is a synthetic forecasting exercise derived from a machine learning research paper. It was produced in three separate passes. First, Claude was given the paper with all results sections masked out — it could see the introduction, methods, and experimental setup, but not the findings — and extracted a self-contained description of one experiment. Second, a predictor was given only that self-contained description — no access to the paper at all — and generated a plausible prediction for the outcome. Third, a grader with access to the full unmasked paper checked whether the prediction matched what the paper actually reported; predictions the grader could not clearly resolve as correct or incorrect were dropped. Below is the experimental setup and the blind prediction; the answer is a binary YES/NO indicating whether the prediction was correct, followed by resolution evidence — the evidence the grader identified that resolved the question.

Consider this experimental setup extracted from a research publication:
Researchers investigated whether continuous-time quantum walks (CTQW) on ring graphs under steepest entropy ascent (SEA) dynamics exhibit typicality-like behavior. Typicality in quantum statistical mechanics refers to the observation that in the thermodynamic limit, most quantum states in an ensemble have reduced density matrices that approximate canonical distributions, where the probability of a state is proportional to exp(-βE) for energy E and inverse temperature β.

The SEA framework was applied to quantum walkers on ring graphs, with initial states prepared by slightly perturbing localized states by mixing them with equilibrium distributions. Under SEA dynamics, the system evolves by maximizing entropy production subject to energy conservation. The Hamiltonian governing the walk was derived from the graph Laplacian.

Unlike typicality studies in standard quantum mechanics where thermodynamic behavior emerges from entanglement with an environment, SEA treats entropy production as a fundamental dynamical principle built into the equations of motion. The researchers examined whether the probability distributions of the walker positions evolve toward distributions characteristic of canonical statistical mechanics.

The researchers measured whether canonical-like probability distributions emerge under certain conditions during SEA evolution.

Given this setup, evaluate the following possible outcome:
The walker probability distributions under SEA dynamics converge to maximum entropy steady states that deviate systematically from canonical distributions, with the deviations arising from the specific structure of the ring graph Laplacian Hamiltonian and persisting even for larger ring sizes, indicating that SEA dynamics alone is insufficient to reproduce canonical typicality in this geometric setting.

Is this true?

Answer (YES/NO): NO